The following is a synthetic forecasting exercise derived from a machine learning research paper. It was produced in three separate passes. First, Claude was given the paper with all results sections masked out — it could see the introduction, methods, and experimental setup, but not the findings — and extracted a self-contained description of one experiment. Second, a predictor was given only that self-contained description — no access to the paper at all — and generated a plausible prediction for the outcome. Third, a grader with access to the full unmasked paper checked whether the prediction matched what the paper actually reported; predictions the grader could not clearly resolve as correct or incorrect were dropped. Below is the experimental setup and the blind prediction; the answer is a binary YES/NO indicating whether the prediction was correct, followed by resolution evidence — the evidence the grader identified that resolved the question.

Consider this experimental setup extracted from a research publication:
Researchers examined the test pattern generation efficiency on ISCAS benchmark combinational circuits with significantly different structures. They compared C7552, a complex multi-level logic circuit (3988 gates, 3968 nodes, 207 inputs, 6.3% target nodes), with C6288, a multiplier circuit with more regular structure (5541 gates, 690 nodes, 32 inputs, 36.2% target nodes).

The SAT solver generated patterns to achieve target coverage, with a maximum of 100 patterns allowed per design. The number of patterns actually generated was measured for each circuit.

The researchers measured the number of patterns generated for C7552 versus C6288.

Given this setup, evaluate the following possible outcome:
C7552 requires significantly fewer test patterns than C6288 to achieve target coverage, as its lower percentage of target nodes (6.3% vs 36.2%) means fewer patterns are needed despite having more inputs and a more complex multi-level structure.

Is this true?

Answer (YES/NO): NO